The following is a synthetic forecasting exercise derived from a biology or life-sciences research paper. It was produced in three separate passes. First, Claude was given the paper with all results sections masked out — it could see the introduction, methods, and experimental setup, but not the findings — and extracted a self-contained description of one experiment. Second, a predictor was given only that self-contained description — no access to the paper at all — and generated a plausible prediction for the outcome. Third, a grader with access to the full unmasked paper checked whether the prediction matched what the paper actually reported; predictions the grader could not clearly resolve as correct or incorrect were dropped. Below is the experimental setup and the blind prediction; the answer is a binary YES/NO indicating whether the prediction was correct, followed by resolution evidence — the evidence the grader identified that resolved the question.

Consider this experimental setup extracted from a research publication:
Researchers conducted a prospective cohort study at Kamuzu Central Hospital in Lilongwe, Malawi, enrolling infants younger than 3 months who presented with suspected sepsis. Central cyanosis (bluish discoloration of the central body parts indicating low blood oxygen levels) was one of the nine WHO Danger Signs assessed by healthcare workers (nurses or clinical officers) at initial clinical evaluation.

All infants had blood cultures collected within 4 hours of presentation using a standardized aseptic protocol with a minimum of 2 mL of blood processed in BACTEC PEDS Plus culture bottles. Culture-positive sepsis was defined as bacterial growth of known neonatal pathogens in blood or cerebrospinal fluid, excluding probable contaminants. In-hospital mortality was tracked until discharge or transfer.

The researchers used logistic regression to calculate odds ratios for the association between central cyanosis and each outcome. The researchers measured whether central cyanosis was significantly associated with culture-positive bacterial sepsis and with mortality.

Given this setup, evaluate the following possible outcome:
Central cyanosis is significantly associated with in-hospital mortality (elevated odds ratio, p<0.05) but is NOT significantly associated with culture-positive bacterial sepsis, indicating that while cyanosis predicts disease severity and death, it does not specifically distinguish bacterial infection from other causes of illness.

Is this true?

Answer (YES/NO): YES